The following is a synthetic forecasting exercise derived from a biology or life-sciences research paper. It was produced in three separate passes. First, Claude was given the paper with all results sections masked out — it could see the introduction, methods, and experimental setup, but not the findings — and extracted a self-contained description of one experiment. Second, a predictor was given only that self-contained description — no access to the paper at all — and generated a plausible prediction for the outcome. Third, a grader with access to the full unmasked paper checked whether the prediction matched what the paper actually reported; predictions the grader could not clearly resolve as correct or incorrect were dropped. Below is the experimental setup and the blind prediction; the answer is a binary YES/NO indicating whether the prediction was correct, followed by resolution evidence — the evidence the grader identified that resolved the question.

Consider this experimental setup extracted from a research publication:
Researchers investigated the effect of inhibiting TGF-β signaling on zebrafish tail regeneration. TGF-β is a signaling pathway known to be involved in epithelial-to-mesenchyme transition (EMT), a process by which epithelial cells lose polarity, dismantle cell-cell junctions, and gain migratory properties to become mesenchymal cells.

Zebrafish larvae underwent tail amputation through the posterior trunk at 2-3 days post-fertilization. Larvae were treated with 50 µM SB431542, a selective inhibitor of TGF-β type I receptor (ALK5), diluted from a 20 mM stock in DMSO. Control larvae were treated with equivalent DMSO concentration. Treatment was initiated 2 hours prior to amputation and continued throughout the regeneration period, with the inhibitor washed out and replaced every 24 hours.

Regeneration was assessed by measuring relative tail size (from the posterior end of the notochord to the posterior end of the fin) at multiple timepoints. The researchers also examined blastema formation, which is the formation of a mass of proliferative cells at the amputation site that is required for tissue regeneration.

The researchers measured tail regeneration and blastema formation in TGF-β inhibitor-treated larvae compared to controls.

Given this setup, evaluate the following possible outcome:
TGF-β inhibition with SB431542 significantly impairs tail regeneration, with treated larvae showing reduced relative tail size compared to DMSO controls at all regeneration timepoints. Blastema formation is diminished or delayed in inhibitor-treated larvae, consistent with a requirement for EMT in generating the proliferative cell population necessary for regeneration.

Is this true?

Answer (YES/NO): NO